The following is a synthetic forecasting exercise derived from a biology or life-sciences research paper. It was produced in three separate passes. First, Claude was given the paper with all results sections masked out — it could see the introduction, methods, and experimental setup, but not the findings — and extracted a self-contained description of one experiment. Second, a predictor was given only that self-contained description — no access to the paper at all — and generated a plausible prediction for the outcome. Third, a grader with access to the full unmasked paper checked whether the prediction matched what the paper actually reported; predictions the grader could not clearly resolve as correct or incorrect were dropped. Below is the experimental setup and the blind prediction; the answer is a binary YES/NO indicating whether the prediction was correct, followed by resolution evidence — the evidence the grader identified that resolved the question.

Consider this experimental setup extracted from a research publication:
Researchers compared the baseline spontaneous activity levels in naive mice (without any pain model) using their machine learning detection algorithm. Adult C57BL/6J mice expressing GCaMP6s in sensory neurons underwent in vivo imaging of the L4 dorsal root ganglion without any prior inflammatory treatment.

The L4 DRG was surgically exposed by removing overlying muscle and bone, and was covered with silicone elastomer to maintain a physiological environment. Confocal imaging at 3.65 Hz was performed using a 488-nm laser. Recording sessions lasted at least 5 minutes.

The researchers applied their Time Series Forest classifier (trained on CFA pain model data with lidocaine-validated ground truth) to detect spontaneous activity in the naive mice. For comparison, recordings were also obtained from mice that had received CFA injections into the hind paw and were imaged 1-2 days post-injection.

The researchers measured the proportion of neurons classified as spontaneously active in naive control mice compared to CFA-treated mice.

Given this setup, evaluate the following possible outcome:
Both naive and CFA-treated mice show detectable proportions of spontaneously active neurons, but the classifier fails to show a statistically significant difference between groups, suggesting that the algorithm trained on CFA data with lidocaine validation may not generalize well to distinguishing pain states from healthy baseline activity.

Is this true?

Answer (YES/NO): NO